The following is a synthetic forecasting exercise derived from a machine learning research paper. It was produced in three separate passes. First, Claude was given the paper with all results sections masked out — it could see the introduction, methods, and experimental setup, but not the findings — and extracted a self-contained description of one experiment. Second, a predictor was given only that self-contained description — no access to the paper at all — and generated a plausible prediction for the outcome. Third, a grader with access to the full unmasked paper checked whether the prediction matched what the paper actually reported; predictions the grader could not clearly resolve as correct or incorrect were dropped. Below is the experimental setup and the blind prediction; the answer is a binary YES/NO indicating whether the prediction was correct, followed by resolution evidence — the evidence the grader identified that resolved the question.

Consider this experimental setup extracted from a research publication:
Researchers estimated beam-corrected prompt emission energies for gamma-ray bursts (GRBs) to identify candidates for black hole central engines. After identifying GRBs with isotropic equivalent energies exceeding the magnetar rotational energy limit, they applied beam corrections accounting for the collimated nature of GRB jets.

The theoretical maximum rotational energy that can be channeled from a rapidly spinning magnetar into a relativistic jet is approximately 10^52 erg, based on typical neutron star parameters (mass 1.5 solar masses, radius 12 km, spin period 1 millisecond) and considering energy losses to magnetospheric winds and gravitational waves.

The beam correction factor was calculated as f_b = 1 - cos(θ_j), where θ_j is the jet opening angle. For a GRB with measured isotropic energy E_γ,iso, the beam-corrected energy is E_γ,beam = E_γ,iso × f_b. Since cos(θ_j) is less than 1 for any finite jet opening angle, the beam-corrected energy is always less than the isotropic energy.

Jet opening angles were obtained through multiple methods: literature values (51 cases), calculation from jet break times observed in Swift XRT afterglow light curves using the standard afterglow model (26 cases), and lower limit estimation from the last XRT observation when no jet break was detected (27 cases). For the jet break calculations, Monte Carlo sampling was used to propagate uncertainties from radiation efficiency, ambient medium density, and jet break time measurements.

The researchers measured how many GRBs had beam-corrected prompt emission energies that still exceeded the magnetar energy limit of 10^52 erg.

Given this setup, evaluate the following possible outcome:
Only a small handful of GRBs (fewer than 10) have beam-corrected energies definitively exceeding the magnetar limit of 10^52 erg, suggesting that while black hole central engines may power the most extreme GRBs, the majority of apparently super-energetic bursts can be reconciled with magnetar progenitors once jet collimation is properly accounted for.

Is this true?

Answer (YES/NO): YES